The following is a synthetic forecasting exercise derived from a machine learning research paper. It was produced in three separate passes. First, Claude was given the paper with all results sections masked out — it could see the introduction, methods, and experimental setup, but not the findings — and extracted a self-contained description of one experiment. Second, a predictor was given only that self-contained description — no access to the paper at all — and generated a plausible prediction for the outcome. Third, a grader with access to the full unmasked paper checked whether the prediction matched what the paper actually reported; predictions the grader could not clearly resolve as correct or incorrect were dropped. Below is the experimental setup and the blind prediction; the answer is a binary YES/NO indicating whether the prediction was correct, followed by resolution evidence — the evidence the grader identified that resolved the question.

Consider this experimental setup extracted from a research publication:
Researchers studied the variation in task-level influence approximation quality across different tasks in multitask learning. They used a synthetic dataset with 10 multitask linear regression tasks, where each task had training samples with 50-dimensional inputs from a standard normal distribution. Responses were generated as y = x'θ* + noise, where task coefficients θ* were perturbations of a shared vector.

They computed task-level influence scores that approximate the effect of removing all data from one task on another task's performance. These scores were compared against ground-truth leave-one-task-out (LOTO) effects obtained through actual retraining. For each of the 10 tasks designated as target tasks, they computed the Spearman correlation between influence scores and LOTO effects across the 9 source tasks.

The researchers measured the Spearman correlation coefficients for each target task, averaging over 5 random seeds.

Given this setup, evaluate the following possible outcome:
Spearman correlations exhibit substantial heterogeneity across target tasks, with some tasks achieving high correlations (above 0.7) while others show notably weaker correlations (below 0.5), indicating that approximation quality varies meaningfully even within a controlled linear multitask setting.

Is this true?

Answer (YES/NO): NO